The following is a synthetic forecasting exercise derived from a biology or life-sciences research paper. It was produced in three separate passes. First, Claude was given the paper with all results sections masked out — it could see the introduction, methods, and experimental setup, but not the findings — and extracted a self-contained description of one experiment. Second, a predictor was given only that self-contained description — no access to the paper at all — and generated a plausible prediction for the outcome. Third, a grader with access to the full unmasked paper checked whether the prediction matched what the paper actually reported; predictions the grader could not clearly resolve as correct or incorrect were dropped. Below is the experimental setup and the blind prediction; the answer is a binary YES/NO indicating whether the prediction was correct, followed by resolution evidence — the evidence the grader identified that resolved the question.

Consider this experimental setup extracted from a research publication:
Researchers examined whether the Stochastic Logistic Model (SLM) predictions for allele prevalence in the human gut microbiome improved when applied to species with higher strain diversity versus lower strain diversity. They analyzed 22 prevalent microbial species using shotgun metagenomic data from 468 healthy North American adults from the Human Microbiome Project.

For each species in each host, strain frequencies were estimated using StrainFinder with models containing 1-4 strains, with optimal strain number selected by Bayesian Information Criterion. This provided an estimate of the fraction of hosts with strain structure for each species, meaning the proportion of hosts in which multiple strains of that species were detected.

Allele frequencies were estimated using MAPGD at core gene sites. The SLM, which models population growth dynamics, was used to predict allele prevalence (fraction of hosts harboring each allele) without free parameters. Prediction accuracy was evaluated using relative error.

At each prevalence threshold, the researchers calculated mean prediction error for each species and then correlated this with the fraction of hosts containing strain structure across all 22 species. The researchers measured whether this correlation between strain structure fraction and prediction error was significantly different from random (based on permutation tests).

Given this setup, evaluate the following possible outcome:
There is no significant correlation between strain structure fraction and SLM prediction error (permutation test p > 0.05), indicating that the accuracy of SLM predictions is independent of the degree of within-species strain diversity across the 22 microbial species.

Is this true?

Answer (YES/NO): NO